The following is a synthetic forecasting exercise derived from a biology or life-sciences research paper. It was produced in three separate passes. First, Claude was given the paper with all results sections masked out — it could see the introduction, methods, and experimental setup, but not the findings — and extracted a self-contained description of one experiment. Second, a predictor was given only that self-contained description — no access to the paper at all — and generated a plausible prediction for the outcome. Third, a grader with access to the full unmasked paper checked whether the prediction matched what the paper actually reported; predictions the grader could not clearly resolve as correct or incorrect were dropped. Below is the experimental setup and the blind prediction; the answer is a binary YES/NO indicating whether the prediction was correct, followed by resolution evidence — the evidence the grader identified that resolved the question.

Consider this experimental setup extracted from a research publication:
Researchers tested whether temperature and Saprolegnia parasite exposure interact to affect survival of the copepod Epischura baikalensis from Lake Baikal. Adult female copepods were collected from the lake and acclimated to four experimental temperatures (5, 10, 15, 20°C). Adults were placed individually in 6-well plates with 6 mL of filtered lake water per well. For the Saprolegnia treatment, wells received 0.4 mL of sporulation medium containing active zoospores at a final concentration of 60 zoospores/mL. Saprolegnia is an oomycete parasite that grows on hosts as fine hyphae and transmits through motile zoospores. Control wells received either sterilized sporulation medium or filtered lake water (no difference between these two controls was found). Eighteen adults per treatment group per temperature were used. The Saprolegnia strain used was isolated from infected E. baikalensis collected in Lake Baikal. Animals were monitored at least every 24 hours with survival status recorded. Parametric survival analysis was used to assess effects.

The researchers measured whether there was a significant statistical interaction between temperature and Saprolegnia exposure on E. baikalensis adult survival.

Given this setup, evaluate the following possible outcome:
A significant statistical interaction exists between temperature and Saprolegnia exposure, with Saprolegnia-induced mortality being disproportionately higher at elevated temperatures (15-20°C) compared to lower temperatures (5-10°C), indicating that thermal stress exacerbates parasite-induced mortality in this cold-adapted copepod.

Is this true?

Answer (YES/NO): NO